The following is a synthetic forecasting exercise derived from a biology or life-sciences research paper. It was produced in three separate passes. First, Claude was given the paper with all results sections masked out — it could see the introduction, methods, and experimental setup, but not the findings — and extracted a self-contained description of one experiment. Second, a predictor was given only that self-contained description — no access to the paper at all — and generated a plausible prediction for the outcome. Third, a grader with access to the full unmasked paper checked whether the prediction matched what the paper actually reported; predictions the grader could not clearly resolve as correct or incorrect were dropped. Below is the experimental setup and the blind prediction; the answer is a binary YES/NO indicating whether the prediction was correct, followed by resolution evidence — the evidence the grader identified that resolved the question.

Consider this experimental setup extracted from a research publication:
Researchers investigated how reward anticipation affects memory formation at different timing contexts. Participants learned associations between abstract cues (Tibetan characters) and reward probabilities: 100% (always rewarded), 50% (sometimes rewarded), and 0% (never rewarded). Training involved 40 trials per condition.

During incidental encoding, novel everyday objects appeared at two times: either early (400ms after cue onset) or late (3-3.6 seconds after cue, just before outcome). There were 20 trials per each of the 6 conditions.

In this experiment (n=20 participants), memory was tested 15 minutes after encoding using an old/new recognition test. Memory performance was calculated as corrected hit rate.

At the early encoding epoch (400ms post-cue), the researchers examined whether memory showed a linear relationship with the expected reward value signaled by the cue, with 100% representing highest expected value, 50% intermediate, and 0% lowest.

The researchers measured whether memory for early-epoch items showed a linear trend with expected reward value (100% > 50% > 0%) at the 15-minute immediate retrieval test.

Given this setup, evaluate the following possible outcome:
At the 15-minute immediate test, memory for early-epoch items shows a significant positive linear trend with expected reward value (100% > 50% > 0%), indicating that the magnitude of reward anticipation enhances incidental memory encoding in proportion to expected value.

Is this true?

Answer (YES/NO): NO